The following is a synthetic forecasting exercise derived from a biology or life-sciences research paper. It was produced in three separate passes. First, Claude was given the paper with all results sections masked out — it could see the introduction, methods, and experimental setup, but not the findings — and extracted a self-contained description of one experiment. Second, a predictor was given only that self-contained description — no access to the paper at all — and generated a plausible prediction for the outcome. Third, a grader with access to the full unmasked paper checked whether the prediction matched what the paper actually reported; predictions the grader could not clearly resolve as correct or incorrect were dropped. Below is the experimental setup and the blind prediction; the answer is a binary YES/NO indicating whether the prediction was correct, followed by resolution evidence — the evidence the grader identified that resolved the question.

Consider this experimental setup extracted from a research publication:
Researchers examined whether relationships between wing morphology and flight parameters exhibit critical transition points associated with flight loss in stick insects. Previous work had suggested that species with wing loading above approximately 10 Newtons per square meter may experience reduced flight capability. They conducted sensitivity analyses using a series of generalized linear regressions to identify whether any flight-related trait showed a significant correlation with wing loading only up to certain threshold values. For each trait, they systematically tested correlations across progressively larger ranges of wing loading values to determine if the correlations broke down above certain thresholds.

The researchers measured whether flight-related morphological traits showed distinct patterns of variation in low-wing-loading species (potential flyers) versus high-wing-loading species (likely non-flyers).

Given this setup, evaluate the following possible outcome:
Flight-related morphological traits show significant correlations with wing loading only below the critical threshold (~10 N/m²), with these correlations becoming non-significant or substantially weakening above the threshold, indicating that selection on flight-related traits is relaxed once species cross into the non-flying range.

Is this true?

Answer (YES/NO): NO